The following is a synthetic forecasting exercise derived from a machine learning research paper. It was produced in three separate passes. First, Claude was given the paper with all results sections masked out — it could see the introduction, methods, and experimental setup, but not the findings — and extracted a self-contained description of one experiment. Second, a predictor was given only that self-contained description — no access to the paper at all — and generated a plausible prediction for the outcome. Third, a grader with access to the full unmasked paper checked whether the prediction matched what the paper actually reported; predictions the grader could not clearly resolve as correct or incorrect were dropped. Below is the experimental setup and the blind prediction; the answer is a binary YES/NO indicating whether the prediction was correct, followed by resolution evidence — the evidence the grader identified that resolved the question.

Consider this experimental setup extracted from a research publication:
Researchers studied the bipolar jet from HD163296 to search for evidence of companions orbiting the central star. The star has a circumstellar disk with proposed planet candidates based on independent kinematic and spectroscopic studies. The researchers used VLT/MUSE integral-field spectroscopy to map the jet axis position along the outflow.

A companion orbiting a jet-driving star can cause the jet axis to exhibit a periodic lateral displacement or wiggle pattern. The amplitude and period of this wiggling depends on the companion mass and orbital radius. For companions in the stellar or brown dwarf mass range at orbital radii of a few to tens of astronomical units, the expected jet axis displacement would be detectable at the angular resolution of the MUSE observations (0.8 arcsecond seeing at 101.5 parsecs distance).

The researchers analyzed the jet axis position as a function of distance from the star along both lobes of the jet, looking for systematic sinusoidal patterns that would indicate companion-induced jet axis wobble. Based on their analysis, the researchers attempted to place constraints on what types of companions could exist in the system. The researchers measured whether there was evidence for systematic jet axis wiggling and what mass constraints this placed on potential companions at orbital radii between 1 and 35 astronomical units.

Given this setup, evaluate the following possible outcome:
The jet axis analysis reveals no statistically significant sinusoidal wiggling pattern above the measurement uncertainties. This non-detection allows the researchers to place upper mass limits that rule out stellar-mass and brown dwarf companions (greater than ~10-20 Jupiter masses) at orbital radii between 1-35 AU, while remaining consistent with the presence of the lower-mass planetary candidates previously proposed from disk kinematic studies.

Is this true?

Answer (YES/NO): NO